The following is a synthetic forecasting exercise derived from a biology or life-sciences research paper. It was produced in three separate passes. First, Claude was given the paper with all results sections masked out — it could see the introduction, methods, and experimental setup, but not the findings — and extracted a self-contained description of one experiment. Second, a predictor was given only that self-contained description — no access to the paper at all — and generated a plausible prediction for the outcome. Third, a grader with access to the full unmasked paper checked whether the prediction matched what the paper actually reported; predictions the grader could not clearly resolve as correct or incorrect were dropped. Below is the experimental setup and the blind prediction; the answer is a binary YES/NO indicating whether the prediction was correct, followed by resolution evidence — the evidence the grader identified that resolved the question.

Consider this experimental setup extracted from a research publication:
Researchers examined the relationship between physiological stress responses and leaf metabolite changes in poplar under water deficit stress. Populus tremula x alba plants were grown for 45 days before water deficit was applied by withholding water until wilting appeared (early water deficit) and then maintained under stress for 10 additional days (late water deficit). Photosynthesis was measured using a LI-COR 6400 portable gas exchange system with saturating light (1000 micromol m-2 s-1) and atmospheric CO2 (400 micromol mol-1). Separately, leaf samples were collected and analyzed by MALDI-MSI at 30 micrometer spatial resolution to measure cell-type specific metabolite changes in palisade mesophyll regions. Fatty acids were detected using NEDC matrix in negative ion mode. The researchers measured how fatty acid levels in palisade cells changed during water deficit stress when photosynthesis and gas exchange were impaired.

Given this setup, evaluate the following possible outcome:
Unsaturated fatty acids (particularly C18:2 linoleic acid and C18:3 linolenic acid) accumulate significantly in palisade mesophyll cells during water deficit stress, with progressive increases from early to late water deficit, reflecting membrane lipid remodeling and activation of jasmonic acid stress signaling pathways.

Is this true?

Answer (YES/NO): NO